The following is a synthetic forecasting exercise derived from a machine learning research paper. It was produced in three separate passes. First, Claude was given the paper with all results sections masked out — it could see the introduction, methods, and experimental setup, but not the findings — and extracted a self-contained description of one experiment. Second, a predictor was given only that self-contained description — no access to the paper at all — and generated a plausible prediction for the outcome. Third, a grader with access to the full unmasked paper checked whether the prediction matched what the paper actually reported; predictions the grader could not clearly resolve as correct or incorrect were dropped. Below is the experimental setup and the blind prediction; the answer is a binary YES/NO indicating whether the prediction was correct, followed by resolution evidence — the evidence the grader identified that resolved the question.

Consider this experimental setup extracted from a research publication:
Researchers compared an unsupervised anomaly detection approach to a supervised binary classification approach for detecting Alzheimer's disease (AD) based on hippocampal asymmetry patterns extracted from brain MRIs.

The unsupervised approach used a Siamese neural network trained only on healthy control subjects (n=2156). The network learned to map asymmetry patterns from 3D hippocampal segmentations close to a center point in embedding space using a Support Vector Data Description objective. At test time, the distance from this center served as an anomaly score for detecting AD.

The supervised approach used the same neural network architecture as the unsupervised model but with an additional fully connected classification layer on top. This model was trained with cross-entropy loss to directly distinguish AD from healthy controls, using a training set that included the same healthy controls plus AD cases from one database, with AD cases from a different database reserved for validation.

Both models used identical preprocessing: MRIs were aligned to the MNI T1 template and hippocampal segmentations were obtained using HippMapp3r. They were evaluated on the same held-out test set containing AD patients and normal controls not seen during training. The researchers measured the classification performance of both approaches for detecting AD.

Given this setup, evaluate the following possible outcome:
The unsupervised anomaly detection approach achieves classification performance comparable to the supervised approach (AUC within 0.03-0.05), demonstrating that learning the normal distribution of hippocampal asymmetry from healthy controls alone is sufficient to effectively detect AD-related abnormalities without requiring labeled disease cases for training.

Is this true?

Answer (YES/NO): NO